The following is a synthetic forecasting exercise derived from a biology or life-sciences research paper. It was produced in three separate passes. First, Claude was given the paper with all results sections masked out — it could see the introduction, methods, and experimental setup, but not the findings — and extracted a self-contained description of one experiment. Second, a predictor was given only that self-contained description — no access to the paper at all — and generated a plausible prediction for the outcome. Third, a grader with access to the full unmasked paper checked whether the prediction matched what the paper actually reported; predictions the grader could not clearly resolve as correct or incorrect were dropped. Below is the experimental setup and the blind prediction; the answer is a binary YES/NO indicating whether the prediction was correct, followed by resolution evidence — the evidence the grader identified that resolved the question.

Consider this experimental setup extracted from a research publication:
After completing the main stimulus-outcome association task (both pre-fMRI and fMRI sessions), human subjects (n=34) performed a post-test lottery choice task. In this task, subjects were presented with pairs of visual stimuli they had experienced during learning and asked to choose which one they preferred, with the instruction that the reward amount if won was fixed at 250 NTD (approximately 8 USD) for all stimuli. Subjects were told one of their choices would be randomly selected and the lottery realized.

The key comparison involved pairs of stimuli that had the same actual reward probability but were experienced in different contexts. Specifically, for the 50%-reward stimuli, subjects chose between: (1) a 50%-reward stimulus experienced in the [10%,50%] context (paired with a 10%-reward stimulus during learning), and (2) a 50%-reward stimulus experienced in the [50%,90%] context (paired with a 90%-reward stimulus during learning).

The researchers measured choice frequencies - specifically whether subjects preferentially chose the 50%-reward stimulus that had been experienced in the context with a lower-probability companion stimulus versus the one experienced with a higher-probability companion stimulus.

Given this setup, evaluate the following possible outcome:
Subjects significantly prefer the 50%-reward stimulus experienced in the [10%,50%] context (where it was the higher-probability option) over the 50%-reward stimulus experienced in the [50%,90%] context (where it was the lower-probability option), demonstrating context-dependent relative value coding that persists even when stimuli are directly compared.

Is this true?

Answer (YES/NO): YES